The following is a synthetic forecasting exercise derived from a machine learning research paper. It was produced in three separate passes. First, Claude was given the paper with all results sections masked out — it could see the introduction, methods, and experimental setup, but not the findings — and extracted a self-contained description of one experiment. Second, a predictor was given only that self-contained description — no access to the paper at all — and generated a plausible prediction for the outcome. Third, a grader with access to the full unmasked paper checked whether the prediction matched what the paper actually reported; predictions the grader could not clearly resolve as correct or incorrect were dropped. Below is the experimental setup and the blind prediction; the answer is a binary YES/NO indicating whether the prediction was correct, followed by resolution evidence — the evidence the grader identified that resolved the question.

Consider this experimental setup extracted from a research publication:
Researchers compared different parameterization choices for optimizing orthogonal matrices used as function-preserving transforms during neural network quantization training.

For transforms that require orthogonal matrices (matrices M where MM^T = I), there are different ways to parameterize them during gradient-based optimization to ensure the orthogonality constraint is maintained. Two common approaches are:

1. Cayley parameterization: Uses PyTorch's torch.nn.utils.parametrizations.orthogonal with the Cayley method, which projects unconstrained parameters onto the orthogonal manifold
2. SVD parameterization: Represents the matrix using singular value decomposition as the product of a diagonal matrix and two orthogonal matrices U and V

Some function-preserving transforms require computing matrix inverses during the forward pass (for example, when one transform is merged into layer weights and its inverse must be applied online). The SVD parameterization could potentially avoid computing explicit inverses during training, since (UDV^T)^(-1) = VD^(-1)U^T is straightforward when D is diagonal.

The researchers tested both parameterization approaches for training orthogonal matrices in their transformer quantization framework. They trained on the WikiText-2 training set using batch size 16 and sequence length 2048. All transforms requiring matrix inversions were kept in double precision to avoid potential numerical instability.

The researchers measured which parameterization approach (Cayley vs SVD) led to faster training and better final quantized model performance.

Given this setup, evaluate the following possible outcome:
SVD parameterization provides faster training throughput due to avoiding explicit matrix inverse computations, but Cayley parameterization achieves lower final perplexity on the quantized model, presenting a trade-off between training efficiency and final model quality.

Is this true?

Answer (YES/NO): NO